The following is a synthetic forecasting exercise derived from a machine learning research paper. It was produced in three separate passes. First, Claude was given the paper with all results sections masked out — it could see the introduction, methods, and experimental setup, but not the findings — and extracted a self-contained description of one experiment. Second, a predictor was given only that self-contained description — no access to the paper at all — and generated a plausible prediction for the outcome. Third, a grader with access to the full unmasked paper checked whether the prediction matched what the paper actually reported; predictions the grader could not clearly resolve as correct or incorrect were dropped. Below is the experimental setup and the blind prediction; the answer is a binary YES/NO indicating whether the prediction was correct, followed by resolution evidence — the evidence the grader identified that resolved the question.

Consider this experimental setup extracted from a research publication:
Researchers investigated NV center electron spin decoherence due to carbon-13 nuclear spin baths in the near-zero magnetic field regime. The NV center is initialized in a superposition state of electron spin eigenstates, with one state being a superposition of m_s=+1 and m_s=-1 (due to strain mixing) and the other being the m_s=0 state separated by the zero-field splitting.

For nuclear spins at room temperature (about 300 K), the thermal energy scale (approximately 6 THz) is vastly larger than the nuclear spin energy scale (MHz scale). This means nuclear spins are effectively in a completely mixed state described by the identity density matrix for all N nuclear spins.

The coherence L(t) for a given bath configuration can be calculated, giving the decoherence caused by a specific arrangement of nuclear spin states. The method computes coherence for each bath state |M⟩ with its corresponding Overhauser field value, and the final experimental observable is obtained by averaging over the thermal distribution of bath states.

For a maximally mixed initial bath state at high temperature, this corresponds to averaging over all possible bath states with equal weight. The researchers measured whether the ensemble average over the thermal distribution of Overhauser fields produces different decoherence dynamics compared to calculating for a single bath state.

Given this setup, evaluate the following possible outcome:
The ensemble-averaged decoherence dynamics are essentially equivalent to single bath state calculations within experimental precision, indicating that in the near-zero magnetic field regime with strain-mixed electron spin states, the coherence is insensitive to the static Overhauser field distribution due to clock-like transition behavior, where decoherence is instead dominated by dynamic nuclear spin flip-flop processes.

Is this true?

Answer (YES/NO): NO